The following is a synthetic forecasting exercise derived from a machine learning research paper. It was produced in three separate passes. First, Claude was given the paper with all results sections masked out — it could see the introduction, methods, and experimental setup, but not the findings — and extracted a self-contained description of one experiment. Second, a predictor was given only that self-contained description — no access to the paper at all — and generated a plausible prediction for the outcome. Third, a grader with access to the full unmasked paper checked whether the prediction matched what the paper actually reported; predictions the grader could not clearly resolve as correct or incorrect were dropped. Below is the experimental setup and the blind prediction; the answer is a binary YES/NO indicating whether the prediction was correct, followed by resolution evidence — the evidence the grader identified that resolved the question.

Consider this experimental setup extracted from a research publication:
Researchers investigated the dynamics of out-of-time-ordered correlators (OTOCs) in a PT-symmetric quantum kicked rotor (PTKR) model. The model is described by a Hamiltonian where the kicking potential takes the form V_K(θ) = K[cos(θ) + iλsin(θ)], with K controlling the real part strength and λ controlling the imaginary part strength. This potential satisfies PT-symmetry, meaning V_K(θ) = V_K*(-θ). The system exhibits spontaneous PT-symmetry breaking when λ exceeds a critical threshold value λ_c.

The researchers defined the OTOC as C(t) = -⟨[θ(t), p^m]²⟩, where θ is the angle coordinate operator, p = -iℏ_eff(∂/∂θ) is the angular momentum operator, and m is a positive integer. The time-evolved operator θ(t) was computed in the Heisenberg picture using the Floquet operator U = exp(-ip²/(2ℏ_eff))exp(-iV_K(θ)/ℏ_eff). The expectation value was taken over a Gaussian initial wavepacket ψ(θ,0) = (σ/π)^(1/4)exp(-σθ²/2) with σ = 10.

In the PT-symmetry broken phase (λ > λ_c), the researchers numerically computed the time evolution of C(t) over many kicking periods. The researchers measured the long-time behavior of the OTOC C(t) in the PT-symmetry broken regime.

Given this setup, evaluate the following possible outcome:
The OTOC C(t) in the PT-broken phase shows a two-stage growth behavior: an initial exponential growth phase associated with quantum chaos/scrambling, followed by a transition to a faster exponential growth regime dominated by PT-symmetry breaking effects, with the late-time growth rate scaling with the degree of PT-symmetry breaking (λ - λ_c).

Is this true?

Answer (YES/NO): NO